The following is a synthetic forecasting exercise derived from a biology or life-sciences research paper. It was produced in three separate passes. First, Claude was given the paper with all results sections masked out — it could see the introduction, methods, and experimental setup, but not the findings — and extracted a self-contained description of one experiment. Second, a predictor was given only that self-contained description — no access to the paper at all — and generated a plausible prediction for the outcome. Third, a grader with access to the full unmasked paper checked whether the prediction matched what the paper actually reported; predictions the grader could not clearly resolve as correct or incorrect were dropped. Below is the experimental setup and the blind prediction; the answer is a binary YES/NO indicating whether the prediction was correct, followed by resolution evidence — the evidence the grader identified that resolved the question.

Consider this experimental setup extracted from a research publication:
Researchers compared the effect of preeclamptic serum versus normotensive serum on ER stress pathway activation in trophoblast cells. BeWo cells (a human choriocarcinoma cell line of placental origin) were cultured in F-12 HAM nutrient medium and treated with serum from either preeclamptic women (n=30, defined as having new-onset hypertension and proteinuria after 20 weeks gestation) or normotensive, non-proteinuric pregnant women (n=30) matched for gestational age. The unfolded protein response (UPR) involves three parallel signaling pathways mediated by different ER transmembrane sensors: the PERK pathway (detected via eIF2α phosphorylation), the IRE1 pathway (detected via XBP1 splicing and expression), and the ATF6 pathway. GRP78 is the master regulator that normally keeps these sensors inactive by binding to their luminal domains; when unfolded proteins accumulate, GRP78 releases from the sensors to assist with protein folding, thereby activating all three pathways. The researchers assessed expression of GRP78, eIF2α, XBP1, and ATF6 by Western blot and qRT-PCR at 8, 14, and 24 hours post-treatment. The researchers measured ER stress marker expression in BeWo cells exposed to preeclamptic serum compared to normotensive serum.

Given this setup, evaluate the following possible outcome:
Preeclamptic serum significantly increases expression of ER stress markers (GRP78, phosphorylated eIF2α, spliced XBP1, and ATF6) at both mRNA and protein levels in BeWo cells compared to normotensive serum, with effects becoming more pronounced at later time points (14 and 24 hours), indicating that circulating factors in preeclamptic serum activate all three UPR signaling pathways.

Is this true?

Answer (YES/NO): YES